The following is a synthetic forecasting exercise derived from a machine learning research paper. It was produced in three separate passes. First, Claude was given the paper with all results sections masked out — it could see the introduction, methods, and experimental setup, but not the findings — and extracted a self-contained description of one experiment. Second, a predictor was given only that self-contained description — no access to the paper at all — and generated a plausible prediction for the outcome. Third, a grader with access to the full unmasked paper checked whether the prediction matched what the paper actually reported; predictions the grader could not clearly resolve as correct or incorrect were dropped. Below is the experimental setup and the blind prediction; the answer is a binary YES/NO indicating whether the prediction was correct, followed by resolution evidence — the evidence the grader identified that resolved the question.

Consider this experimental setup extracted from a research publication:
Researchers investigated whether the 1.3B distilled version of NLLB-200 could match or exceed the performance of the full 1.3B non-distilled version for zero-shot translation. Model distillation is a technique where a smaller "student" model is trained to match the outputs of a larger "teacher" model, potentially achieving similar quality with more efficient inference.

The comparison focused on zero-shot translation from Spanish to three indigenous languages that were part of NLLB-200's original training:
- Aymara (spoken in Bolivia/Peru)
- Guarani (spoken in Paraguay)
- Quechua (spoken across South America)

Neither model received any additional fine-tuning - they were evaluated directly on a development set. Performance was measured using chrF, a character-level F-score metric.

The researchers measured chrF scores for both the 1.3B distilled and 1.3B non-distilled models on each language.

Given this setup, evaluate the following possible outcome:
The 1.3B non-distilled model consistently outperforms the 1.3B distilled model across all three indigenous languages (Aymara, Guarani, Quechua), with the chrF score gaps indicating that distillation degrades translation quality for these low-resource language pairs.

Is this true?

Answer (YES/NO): NO